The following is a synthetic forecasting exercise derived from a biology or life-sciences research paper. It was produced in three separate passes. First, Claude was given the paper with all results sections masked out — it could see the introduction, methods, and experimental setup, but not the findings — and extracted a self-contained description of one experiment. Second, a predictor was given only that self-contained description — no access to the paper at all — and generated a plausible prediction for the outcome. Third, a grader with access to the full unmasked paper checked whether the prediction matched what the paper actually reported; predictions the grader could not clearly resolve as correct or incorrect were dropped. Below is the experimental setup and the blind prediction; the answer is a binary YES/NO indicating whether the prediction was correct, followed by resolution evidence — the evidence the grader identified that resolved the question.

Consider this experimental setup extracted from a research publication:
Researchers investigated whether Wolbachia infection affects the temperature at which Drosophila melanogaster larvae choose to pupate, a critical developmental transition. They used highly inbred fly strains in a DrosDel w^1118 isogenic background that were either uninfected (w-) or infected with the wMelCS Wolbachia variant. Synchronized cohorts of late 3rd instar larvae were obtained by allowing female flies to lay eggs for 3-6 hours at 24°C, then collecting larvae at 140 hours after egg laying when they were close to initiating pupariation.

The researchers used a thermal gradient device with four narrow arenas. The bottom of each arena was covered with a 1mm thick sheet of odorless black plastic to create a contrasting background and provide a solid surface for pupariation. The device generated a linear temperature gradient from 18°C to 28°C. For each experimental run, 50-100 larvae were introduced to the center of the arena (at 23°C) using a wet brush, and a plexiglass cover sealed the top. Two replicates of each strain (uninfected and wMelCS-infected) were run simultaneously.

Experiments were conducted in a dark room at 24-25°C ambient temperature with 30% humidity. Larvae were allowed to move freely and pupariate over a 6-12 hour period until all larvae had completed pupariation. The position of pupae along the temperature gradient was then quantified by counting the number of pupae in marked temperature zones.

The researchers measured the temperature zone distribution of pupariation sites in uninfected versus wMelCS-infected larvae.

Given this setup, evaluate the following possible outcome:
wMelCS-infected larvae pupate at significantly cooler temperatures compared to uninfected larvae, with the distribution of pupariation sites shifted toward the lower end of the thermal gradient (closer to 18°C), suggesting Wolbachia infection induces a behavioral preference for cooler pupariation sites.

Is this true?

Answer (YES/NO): NO